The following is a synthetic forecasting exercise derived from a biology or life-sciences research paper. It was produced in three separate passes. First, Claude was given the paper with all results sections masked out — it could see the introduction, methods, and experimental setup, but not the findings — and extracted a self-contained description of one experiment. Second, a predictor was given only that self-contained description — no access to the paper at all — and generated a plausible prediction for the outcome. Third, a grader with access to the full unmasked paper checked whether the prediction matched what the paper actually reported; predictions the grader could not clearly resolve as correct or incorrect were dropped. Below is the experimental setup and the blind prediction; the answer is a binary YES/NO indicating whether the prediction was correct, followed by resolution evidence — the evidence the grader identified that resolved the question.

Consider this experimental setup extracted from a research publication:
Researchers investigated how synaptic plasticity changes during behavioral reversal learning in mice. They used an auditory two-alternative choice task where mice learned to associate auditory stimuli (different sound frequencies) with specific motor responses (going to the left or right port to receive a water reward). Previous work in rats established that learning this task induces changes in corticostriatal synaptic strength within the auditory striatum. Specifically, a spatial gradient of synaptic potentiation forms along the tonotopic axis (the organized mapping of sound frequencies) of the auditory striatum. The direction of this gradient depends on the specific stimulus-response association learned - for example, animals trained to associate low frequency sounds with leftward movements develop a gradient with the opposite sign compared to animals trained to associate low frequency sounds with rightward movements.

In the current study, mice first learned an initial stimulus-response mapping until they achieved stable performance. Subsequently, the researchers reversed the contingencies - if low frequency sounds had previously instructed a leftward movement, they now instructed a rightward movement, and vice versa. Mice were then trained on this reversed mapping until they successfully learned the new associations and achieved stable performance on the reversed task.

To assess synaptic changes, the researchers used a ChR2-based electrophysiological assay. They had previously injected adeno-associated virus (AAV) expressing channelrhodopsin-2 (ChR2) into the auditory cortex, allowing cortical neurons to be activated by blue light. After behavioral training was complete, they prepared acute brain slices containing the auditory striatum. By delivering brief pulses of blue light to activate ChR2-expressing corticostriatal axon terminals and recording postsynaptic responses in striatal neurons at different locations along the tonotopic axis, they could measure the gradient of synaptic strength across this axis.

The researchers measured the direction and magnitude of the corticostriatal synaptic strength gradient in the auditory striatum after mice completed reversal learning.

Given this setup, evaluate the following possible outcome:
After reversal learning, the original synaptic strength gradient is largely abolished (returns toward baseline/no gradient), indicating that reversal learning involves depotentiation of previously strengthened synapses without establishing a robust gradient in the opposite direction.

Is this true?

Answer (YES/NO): NO